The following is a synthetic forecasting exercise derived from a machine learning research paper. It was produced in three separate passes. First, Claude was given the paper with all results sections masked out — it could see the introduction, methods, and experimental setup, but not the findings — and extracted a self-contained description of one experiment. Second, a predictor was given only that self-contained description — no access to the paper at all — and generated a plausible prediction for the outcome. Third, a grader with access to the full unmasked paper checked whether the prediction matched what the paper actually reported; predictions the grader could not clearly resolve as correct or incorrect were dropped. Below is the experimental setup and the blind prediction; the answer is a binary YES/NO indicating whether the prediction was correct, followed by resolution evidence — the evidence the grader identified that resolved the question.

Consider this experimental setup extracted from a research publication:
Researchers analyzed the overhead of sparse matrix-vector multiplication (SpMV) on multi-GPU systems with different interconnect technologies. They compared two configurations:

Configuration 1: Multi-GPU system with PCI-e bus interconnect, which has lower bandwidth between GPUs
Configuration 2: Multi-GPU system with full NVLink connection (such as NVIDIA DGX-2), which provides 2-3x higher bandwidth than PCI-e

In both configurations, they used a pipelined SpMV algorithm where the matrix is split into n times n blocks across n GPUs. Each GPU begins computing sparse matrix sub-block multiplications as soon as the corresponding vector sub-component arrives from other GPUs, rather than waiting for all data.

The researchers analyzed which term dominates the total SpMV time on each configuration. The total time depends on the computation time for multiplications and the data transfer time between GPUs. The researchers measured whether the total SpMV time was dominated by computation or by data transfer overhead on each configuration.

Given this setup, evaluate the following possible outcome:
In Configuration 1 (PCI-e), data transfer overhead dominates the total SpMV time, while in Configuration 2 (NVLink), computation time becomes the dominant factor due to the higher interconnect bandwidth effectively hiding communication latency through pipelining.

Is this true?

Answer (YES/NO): YES